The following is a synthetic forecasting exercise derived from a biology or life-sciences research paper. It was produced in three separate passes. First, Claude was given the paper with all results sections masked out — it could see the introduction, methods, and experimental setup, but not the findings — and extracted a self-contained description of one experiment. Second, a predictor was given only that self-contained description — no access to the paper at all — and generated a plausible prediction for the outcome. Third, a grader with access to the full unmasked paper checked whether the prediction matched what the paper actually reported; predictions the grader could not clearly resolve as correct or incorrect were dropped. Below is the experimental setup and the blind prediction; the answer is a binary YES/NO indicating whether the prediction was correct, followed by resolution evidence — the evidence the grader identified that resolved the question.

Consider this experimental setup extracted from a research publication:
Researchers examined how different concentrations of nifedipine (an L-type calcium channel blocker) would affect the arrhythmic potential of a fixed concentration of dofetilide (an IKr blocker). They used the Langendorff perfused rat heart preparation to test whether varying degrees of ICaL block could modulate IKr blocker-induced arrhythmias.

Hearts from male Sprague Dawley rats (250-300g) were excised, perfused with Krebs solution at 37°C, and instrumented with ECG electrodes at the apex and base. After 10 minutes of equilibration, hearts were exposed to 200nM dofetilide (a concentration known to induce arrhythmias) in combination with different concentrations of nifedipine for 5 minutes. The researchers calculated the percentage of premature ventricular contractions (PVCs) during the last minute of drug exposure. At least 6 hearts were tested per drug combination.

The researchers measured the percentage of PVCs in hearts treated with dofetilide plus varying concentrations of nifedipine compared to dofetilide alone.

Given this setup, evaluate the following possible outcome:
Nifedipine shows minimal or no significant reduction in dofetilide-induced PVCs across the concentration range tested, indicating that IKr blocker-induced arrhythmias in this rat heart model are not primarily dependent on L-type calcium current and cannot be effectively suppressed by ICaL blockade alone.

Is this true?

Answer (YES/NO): NO